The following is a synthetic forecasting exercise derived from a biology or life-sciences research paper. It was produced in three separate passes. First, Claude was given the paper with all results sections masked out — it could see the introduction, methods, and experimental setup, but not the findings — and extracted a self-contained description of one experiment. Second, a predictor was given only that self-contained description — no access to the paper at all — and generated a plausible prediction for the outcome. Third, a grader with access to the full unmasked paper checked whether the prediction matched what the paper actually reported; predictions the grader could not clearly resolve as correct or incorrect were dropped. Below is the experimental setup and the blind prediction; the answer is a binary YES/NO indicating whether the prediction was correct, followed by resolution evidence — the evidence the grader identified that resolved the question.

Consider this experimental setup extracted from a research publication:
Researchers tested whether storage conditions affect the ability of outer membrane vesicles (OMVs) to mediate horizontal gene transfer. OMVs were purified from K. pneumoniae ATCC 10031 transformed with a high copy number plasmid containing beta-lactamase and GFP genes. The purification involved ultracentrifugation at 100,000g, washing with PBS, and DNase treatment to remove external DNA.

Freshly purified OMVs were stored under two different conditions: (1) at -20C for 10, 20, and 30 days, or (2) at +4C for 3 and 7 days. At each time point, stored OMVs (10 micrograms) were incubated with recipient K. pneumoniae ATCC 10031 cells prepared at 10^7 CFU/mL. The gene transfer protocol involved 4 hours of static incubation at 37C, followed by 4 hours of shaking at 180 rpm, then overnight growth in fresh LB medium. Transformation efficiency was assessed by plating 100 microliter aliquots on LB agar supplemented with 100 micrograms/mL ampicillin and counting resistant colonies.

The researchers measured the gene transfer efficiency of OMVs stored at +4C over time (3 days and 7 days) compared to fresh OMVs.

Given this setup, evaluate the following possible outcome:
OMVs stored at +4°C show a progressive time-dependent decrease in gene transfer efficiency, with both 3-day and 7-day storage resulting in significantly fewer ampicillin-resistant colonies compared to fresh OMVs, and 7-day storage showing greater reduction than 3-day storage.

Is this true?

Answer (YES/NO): NO